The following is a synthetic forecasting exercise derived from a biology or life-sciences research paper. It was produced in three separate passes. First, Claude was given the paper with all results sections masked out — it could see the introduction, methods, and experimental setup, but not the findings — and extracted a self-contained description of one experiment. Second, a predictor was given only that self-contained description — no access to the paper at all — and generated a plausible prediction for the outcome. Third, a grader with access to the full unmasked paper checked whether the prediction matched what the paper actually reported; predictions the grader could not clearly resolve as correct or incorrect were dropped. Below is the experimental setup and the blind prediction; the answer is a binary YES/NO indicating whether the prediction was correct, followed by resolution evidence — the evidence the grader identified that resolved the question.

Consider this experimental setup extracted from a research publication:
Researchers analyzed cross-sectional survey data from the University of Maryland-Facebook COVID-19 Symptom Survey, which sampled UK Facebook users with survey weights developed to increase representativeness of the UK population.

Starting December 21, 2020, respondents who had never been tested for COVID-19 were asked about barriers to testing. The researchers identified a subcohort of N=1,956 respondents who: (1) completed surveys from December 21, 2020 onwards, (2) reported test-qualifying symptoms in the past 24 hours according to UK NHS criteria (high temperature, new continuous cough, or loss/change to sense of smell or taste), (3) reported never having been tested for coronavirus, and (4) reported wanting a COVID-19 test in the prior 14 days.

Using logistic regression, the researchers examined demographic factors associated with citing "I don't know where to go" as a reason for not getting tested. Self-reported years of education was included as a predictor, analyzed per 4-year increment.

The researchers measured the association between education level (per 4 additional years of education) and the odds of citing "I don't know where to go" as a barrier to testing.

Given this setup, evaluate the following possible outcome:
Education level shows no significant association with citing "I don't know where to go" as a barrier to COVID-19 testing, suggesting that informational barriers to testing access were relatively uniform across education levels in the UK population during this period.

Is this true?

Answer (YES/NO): NO